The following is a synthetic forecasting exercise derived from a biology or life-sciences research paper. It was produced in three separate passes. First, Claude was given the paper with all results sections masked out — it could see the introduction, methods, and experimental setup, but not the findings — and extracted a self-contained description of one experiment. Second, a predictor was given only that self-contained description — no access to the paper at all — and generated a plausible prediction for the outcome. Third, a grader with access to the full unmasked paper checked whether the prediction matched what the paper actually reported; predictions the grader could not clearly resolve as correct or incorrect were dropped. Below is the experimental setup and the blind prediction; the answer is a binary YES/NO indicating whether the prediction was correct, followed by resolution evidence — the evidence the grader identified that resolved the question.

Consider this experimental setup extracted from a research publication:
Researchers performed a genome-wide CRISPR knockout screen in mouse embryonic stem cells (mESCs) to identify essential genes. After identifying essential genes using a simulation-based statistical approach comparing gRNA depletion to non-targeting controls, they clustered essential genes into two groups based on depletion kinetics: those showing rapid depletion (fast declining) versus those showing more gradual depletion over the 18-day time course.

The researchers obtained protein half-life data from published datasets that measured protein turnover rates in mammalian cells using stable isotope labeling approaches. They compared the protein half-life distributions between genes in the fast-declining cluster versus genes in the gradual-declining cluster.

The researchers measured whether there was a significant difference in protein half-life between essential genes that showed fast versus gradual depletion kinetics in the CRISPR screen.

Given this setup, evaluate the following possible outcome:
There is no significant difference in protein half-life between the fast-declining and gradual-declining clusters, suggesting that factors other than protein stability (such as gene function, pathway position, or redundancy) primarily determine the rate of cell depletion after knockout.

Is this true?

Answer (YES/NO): YES